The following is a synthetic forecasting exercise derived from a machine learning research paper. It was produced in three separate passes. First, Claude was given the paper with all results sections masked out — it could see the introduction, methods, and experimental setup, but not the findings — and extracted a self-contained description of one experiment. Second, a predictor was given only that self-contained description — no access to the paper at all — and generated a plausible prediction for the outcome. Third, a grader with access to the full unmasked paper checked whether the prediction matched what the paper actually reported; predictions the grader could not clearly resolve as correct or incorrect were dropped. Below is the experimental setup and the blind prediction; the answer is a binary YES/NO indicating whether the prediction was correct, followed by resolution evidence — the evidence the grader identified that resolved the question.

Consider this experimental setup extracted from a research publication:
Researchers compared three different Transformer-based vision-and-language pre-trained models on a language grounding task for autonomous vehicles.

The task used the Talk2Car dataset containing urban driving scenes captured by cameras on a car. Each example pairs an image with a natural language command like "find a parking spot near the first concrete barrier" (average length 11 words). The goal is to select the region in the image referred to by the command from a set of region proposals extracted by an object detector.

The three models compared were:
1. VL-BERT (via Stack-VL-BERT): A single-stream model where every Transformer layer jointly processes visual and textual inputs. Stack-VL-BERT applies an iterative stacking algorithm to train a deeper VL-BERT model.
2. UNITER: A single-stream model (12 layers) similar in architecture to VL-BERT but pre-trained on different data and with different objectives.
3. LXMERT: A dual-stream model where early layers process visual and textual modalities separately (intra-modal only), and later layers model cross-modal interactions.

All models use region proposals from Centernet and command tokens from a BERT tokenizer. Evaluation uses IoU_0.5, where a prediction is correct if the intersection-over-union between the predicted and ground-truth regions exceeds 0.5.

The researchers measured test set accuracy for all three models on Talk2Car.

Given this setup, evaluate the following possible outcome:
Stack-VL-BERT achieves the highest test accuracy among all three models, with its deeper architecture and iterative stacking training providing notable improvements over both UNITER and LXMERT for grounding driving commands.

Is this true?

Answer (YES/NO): NO